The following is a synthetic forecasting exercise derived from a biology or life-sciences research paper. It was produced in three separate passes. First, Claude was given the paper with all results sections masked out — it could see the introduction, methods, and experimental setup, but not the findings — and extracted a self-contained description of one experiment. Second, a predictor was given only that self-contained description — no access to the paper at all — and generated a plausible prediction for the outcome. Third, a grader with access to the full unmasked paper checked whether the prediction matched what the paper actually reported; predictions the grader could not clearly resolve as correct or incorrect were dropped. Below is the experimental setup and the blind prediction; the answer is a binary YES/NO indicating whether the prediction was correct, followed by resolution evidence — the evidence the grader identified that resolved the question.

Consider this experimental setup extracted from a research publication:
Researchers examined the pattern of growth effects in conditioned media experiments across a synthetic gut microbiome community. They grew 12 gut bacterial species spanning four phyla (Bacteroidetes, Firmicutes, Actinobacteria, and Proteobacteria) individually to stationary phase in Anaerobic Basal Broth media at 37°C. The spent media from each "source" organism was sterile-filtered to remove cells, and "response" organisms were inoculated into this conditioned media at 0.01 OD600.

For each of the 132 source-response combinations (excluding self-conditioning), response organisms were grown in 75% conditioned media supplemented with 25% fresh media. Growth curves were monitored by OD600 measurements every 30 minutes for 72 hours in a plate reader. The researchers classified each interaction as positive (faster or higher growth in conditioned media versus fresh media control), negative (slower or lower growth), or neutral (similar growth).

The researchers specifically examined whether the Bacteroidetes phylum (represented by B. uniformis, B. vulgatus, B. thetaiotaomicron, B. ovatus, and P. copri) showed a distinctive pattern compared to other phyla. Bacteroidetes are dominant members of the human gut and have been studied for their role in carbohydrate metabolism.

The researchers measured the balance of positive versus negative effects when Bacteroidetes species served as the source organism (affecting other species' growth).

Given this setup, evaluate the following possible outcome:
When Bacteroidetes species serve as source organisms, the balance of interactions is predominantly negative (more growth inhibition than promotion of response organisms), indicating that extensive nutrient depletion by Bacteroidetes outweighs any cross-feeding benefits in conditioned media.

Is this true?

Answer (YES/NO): YES